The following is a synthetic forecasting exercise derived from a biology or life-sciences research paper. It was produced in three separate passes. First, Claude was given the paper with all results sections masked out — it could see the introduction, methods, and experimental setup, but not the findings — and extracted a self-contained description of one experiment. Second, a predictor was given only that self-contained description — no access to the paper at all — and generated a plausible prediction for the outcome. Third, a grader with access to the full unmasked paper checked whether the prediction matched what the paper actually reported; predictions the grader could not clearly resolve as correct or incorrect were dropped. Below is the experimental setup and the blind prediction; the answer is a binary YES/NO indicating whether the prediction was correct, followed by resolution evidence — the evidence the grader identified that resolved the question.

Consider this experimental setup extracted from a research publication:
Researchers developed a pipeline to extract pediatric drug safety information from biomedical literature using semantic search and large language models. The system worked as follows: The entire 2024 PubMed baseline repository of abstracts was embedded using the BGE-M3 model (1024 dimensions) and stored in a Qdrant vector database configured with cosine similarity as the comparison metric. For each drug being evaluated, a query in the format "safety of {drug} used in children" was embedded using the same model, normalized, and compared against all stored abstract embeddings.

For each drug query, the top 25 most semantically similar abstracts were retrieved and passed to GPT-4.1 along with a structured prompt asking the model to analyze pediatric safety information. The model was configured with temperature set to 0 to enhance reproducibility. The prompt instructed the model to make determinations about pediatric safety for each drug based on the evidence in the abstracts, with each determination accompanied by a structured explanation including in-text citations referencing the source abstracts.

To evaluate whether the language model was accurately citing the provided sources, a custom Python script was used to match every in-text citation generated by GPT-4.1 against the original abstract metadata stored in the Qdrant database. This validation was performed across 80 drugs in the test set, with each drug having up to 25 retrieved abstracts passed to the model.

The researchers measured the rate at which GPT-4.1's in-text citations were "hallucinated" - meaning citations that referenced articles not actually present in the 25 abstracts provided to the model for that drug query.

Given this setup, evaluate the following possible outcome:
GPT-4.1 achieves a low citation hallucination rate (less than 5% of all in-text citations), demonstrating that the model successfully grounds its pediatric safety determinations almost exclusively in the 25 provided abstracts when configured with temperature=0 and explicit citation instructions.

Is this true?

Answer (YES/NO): YES